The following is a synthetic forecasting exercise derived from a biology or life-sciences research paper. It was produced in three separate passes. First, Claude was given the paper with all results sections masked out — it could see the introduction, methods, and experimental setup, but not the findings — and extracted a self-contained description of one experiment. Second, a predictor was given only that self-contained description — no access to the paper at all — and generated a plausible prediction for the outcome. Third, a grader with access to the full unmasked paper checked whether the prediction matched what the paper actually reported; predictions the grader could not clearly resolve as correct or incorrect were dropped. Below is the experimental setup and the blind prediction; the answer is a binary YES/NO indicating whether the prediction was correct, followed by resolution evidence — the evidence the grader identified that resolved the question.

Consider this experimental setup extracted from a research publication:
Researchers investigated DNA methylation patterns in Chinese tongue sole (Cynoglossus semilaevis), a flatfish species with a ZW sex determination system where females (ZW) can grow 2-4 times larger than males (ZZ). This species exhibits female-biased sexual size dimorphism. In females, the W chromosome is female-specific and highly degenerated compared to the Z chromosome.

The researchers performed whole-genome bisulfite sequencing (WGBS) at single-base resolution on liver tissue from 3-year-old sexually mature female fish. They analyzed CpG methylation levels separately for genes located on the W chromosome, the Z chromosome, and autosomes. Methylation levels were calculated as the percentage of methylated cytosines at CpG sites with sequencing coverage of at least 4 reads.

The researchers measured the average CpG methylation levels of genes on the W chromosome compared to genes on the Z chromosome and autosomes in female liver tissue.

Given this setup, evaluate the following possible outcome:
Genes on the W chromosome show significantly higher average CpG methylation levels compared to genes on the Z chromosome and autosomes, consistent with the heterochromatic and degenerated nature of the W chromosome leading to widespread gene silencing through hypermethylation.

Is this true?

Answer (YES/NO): YES